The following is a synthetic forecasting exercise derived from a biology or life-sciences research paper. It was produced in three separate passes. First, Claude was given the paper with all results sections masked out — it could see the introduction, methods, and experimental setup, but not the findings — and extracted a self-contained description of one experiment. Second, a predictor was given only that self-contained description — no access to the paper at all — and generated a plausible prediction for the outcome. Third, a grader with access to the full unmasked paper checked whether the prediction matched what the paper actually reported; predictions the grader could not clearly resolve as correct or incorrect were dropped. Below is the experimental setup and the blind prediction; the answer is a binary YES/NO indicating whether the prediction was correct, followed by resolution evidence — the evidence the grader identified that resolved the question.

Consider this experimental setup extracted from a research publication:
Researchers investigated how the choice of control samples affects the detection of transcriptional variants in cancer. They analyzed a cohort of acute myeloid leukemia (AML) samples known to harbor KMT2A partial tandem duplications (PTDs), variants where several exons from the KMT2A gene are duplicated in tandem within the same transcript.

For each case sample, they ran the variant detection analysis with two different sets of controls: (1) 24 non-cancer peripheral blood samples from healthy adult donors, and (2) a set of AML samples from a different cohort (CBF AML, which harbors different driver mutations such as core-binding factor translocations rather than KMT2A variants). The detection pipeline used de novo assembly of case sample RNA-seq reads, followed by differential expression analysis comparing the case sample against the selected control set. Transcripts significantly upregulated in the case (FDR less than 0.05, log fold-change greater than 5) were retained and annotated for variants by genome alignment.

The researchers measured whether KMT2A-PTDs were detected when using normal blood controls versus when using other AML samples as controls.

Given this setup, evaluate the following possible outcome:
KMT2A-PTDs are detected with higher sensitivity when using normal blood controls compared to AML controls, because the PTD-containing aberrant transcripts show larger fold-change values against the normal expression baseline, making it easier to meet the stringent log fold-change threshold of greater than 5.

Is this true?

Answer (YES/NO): NO